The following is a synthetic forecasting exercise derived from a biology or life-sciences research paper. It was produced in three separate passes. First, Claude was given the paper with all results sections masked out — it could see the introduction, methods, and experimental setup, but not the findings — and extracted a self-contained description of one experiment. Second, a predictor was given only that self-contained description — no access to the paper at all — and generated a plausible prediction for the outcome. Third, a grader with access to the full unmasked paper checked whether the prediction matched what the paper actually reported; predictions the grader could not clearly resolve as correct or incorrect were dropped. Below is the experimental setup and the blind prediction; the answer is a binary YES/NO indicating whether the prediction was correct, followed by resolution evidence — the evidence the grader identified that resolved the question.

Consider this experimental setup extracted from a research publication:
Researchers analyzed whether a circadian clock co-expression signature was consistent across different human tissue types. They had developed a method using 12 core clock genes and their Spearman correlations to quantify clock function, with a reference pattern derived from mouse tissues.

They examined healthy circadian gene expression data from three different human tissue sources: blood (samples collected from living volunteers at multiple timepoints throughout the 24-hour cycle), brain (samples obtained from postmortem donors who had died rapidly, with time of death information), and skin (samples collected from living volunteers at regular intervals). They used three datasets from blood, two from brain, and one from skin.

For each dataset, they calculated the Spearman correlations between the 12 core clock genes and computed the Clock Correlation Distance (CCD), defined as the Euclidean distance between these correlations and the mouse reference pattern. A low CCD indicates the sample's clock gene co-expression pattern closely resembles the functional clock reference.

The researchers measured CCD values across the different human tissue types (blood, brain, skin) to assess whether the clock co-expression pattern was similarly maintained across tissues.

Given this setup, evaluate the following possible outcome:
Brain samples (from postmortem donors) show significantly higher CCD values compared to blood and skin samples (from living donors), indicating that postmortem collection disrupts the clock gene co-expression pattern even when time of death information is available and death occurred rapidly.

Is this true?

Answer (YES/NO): NO